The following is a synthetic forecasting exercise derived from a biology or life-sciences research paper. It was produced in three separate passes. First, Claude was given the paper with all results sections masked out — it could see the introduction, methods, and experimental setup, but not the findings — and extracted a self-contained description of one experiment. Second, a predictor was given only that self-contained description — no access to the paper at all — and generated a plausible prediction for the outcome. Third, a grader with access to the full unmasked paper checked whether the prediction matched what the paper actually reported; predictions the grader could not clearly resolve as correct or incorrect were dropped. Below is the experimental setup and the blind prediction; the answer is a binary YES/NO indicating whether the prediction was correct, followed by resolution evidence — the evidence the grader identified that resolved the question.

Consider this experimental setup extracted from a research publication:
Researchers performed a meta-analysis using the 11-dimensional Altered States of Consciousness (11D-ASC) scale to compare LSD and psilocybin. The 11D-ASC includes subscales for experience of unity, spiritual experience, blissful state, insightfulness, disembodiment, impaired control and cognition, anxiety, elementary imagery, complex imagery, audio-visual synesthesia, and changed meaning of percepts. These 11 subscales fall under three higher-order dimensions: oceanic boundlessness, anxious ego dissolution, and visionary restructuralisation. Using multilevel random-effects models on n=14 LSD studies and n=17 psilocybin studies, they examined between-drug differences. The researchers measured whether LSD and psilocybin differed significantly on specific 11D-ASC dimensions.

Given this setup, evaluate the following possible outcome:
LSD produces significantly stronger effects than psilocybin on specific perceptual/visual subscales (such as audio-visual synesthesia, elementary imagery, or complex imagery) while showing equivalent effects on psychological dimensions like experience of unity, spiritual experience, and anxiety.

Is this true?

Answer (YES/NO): NO